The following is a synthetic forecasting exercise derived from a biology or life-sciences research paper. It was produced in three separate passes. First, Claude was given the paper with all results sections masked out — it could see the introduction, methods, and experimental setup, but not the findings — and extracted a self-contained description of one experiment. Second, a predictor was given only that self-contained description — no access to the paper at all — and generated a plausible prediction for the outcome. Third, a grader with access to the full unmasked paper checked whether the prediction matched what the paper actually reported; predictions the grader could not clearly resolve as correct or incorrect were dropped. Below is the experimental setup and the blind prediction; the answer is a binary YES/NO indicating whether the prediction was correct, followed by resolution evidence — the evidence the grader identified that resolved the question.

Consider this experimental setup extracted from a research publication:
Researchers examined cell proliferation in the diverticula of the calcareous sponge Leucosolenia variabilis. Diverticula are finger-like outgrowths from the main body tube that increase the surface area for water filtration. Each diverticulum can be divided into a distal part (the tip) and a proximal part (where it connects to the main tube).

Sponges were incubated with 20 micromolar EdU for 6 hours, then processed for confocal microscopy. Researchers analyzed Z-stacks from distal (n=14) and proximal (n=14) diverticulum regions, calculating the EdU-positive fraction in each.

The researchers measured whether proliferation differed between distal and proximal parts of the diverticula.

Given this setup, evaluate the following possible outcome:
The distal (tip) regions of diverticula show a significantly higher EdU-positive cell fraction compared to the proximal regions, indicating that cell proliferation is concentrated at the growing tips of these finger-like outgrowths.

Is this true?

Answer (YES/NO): NO